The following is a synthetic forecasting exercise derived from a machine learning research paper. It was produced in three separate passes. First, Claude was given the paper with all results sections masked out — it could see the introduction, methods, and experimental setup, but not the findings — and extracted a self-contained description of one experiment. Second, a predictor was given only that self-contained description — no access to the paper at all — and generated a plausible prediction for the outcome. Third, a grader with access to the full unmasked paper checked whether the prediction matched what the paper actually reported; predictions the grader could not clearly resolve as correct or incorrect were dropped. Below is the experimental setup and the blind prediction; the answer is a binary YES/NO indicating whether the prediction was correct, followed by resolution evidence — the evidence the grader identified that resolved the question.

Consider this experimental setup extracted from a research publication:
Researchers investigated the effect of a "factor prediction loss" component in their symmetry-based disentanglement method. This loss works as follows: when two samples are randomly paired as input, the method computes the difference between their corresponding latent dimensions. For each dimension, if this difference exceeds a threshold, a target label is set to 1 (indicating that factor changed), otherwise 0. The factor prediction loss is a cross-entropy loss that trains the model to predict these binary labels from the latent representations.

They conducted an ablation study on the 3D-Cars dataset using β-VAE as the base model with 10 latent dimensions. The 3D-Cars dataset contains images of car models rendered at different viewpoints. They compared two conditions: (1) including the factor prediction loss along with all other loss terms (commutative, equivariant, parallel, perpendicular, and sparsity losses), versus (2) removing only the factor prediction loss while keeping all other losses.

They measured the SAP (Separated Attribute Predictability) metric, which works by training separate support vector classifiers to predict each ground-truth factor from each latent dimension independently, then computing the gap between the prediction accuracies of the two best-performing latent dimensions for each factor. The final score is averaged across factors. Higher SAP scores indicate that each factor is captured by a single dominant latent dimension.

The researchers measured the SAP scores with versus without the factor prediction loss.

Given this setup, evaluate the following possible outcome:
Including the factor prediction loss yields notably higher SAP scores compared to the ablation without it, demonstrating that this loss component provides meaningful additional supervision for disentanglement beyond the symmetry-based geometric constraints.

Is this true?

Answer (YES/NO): NO